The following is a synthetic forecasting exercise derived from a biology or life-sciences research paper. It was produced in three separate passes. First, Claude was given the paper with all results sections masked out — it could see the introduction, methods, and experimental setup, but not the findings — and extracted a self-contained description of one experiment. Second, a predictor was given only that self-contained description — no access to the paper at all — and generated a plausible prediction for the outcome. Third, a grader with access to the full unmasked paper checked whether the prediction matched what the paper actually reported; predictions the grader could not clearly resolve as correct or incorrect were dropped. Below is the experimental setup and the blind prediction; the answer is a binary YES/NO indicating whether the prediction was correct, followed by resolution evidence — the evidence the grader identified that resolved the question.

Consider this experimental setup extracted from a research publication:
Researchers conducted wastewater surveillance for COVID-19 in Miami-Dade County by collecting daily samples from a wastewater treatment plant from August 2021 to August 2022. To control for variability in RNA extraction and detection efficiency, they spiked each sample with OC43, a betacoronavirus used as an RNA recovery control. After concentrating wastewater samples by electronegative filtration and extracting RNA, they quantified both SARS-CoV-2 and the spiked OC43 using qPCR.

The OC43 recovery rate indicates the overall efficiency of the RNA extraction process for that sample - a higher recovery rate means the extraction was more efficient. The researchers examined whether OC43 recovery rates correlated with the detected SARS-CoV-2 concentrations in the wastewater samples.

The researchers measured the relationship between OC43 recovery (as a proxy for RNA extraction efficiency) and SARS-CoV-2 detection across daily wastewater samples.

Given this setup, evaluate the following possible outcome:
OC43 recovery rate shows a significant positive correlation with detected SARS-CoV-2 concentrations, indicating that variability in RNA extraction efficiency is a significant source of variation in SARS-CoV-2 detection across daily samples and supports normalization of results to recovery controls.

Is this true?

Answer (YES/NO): YES